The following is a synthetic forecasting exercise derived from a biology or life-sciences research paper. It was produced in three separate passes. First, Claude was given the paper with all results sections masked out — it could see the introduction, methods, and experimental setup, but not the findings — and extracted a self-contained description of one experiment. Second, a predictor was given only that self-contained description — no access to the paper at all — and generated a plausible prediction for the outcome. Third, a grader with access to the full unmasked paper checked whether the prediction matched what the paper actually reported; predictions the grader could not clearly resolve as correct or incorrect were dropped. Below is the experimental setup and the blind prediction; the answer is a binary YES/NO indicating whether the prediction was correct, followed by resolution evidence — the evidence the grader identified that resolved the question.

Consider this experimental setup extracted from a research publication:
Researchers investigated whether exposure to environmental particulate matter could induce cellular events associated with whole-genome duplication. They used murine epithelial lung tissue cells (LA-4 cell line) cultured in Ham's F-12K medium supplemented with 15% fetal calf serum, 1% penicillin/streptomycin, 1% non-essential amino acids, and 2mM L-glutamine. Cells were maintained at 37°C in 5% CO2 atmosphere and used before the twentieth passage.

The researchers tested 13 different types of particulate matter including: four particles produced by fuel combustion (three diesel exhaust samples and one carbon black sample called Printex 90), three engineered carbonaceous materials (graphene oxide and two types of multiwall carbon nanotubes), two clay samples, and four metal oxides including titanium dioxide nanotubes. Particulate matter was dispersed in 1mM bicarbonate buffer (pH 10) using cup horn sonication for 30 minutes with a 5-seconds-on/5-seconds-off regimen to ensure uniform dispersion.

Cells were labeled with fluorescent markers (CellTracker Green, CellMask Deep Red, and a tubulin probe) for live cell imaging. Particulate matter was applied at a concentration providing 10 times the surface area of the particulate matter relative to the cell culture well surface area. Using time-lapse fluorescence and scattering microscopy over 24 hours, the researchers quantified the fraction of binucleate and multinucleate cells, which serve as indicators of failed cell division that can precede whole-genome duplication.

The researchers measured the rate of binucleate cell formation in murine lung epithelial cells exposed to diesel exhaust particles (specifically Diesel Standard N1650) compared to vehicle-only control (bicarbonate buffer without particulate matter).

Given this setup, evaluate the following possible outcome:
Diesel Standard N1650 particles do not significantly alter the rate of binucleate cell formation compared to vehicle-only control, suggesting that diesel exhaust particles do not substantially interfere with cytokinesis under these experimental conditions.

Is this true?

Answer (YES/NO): YES